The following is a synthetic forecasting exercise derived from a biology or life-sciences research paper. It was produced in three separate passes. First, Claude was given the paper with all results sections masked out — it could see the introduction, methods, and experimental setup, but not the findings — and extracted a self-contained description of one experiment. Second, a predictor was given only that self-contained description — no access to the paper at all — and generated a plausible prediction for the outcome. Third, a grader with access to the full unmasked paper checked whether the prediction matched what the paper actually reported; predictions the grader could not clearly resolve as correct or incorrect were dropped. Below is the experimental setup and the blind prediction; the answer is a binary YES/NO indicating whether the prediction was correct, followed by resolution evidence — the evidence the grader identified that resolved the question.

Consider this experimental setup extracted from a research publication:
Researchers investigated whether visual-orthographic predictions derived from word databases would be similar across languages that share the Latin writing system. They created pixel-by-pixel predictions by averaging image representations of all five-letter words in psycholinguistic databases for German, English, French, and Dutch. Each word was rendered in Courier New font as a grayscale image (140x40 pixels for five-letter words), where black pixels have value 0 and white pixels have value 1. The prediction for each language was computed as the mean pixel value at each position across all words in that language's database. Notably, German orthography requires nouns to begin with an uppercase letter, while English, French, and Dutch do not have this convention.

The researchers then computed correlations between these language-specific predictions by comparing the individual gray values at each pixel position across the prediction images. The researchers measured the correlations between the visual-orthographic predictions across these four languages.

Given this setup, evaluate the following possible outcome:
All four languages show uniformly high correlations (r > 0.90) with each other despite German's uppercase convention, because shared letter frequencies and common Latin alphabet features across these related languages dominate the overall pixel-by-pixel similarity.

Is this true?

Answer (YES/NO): YES